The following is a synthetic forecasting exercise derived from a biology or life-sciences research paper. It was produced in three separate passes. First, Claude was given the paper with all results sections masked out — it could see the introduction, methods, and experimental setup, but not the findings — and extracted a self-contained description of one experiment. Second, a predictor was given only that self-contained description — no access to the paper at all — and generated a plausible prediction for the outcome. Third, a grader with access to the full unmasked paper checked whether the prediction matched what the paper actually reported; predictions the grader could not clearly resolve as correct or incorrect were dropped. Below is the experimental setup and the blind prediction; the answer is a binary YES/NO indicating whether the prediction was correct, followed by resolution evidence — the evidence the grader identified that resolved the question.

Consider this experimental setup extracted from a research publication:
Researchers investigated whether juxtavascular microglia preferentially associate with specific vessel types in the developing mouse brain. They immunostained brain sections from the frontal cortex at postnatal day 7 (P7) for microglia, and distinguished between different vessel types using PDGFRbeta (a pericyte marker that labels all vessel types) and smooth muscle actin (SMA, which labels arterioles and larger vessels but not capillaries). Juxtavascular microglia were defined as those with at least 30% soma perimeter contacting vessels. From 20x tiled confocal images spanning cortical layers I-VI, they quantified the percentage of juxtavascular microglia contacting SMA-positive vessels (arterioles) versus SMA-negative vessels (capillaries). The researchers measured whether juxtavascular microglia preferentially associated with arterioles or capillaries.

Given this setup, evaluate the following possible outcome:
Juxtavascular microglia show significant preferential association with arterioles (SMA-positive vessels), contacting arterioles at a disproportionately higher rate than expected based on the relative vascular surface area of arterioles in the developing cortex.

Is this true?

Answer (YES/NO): NO